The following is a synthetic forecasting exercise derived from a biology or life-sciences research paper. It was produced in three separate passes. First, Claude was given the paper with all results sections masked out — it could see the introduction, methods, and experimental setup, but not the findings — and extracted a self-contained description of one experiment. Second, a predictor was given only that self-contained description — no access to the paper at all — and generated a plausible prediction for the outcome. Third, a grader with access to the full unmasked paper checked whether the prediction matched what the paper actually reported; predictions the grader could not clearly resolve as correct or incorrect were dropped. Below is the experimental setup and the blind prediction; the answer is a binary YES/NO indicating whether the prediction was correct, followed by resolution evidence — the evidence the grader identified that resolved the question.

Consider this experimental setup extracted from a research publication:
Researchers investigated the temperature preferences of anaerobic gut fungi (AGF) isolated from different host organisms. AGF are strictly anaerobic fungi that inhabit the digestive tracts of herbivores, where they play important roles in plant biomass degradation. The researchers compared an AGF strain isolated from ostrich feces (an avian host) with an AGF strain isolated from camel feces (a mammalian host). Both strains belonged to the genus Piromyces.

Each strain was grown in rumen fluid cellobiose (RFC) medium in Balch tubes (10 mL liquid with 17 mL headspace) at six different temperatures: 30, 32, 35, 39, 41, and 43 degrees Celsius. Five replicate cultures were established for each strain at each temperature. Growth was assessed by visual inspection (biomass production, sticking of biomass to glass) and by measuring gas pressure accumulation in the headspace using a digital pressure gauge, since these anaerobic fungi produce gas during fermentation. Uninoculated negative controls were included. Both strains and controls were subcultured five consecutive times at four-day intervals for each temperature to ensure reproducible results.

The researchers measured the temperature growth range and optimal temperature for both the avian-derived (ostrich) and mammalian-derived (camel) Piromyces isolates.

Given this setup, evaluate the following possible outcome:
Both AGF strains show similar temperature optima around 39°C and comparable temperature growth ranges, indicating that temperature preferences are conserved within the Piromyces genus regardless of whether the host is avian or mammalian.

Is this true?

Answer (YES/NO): NO